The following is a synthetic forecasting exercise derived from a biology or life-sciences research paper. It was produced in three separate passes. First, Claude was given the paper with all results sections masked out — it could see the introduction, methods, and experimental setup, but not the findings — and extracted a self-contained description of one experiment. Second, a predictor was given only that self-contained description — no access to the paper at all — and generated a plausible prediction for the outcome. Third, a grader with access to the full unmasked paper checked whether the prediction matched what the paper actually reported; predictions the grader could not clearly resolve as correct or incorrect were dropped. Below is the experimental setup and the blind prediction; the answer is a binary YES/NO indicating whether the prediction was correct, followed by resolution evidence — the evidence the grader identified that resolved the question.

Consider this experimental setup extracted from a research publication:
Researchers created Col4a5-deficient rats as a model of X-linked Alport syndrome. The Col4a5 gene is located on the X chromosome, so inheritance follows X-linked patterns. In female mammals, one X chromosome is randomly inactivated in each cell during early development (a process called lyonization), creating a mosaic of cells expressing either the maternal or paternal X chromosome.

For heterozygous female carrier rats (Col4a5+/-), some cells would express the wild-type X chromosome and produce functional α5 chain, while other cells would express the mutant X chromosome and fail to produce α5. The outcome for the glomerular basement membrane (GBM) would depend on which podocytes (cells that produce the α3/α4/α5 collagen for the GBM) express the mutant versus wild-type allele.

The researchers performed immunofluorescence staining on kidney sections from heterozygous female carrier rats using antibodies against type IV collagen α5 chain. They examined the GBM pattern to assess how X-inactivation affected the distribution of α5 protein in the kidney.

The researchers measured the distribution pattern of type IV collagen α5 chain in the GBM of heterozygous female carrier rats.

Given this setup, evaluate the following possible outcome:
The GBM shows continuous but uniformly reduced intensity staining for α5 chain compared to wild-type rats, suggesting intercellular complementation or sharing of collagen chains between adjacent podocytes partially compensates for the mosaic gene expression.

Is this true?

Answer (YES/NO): NO